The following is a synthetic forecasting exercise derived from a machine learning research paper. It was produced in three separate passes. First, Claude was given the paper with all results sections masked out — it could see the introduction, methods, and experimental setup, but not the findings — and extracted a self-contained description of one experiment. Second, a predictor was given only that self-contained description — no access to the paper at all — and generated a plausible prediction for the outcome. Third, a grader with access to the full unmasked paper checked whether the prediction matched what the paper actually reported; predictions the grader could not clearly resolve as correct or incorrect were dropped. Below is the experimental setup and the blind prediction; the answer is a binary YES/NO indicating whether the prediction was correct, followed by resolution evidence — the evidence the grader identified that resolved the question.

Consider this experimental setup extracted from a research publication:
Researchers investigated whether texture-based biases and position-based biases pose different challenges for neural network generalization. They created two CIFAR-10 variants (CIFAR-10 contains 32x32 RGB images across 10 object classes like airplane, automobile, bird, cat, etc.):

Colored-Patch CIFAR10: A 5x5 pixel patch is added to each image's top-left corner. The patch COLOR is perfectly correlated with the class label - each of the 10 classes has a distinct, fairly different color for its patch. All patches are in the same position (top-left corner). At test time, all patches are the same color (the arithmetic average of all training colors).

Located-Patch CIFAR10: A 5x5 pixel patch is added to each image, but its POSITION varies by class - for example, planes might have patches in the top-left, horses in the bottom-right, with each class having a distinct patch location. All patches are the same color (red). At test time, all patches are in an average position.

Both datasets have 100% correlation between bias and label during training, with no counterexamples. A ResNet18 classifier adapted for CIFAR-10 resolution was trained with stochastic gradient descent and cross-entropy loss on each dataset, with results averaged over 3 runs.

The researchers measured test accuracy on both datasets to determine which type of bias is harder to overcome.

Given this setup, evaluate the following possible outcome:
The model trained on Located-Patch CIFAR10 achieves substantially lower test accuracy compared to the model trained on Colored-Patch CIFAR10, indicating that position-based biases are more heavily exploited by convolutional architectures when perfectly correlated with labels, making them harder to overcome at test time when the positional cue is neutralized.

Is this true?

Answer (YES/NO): NO